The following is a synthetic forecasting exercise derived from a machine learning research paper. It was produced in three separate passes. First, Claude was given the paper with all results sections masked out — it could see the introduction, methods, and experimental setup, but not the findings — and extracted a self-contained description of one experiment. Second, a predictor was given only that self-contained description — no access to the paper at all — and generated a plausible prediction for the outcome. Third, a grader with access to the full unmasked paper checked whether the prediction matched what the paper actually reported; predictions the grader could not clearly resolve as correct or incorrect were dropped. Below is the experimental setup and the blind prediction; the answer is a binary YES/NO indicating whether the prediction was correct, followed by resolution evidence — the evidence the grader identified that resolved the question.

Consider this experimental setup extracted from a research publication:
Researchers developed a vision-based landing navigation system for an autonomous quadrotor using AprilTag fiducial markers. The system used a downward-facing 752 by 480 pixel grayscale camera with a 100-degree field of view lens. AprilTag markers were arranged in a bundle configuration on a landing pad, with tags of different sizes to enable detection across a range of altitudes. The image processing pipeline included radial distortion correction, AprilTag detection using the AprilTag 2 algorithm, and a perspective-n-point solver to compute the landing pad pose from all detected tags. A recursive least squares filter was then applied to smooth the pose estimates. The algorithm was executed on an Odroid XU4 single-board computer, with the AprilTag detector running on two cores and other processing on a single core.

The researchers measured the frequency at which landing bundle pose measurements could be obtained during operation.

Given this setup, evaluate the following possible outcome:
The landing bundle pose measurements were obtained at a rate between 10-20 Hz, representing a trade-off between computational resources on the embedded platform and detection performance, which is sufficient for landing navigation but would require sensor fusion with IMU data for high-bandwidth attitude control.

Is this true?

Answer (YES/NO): NO